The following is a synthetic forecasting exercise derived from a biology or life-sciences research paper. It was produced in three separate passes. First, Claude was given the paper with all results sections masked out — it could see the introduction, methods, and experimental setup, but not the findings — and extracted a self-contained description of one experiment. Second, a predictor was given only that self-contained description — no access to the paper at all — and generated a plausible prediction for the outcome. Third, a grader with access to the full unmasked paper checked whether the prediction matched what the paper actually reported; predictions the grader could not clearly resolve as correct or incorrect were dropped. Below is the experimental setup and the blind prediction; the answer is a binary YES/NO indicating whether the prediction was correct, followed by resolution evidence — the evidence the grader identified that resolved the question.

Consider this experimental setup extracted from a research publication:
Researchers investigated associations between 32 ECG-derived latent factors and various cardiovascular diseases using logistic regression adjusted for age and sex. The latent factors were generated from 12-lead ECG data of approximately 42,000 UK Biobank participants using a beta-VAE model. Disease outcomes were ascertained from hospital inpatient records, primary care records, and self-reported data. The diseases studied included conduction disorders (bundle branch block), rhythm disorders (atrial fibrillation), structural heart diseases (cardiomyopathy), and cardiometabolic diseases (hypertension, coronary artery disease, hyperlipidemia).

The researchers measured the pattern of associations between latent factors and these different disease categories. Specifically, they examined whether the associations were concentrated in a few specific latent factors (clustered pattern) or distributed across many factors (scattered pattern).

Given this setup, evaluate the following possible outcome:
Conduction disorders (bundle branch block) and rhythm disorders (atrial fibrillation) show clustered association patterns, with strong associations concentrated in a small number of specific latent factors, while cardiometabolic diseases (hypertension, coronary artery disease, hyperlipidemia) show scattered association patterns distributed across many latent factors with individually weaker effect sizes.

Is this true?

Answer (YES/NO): YES